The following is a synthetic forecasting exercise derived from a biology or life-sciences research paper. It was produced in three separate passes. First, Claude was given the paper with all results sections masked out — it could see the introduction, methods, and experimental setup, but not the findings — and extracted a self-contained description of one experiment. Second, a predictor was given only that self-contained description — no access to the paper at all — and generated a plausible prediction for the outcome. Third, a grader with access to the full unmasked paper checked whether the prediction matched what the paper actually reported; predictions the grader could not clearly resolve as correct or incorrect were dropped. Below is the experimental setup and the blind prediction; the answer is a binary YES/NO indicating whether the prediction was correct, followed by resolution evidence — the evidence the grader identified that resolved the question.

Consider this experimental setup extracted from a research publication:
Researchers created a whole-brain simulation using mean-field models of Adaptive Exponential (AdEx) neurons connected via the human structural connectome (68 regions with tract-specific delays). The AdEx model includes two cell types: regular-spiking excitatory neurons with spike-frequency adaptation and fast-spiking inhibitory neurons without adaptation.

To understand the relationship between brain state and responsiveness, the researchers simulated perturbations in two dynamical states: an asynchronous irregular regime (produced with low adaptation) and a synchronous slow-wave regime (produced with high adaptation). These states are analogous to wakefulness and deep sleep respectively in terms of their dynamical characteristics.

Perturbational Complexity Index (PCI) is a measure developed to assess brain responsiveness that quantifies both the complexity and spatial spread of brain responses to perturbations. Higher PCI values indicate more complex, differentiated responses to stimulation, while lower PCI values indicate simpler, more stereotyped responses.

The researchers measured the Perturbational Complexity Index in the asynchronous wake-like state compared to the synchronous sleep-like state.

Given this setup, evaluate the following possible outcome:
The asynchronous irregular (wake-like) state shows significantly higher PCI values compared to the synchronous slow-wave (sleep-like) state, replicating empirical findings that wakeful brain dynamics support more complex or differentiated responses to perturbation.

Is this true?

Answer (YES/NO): YES